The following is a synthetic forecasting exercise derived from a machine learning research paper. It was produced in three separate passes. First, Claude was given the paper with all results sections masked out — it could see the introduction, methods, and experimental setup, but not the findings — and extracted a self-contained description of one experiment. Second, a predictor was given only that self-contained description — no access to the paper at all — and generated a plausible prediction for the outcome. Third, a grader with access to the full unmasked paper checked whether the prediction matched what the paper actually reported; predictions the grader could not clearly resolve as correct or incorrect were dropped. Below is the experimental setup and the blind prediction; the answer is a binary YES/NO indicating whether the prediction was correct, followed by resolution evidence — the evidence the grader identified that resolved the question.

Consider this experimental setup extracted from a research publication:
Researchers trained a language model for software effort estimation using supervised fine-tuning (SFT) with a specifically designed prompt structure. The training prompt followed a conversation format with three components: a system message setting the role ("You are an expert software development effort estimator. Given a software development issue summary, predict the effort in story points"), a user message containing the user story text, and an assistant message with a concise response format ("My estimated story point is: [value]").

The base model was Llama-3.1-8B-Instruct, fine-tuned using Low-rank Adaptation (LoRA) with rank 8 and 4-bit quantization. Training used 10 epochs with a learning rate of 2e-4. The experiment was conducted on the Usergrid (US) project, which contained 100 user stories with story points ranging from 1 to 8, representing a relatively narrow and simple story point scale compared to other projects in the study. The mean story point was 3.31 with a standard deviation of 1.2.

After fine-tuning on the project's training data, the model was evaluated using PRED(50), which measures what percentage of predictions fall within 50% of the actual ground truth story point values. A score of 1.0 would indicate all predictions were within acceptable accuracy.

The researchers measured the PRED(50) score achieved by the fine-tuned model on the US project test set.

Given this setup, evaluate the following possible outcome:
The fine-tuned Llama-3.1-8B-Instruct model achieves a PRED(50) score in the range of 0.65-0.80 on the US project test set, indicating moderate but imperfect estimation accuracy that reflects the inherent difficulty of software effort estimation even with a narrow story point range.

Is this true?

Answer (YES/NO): NO